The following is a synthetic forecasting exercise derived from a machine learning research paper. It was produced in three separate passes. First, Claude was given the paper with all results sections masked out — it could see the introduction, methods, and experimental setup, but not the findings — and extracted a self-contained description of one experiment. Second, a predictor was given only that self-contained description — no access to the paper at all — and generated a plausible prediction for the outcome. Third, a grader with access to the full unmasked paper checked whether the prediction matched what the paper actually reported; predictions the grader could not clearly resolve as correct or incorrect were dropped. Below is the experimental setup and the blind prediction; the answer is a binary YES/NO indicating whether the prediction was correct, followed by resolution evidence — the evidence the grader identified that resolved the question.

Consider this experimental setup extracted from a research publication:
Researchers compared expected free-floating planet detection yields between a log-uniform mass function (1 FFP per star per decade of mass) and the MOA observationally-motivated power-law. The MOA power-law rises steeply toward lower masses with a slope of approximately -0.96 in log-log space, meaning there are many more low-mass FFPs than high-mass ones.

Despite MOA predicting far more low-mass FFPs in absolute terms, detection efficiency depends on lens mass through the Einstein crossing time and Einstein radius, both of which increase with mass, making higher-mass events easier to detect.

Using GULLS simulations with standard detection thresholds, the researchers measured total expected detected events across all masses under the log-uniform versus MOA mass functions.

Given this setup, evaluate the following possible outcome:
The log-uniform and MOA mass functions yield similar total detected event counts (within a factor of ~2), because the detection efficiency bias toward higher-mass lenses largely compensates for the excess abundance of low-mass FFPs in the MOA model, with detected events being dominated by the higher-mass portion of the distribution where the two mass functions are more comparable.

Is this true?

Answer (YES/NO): NO